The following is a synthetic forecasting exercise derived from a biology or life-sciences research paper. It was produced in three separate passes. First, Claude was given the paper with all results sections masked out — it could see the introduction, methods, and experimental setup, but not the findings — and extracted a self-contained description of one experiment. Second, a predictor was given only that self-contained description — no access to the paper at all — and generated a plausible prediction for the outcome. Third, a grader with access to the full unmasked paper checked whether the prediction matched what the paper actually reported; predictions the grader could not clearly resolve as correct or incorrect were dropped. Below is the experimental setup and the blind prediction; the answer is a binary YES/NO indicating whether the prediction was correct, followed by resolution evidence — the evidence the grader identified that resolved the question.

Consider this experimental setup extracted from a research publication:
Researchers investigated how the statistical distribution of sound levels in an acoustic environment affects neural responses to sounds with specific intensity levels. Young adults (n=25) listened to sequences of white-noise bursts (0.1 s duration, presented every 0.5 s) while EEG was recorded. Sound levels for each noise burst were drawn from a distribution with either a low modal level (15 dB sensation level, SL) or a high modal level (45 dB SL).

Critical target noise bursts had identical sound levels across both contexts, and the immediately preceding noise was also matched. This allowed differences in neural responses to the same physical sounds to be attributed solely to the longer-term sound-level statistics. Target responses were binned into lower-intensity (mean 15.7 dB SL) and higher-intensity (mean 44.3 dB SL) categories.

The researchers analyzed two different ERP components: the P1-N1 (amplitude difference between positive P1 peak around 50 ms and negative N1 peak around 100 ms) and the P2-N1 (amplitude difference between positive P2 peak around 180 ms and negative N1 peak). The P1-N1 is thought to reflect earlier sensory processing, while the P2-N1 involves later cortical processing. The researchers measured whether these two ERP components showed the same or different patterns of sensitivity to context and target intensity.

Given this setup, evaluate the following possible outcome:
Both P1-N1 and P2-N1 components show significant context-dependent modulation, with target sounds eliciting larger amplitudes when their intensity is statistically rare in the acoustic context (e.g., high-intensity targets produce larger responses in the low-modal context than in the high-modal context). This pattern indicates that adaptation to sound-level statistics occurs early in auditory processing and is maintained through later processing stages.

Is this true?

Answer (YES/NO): NO